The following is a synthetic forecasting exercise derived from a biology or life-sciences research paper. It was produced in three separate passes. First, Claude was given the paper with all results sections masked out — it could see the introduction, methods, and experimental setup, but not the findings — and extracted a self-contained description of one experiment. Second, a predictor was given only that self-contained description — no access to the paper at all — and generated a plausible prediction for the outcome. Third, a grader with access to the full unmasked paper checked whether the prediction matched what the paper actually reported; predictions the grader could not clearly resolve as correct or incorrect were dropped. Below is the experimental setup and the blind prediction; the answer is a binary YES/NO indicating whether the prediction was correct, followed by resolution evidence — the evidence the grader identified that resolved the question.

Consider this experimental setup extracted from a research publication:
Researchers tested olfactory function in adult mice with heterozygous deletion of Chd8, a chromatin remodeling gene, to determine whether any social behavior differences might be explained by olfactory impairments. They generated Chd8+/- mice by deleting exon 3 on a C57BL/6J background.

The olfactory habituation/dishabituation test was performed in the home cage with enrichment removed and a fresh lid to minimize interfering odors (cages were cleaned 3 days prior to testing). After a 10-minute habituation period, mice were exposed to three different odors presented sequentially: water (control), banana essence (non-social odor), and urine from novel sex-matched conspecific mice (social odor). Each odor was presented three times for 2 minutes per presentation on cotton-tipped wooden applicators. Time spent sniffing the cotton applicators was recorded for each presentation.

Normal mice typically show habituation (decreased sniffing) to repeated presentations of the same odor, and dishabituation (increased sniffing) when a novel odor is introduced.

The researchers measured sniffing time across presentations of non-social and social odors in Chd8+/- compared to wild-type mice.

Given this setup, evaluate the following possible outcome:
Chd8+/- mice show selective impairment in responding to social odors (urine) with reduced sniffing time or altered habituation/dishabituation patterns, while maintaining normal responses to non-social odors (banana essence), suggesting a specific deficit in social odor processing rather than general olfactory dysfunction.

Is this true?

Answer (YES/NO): NO